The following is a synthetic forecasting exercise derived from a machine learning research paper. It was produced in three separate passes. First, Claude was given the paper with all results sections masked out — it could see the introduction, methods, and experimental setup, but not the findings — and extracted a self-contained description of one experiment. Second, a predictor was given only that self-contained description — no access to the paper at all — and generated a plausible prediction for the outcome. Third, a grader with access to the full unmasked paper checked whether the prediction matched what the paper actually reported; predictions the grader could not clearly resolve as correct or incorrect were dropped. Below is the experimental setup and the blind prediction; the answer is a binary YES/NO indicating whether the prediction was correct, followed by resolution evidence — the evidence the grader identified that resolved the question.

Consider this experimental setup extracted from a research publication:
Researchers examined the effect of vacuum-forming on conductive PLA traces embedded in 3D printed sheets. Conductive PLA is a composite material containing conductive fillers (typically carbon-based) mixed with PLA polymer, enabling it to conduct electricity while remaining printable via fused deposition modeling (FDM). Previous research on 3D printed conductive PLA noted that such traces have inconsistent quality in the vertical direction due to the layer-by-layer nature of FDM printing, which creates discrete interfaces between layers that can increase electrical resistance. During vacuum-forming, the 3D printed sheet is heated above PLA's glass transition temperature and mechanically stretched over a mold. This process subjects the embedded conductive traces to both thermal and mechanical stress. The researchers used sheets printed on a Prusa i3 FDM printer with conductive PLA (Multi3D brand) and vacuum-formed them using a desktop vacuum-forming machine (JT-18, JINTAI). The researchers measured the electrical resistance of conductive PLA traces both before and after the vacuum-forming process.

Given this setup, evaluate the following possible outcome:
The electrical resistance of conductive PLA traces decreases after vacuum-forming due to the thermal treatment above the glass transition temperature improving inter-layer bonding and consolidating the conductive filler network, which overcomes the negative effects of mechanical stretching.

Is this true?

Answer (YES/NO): NO